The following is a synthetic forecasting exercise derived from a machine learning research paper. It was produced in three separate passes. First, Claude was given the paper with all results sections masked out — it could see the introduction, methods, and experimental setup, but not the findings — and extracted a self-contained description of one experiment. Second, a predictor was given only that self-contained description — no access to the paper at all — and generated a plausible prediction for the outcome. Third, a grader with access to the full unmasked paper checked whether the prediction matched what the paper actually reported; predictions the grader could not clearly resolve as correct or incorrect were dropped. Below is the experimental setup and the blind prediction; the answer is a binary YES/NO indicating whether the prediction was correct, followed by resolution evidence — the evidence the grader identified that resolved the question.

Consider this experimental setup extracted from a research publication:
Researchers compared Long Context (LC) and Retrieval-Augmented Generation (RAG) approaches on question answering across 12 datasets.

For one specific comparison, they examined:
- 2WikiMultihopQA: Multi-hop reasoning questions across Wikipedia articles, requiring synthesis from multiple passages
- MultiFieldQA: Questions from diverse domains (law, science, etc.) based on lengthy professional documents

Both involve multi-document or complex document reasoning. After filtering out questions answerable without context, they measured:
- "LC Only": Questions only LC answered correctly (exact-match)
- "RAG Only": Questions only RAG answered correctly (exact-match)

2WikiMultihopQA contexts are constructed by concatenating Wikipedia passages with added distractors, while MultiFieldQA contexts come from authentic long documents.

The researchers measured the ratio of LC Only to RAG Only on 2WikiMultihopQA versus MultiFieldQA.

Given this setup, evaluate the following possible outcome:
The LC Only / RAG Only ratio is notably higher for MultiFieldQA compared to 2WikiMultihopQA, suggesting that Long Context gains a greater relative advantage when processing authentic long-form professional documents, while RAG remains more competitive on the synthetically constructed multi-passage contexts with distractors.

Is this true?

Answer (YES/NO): NO